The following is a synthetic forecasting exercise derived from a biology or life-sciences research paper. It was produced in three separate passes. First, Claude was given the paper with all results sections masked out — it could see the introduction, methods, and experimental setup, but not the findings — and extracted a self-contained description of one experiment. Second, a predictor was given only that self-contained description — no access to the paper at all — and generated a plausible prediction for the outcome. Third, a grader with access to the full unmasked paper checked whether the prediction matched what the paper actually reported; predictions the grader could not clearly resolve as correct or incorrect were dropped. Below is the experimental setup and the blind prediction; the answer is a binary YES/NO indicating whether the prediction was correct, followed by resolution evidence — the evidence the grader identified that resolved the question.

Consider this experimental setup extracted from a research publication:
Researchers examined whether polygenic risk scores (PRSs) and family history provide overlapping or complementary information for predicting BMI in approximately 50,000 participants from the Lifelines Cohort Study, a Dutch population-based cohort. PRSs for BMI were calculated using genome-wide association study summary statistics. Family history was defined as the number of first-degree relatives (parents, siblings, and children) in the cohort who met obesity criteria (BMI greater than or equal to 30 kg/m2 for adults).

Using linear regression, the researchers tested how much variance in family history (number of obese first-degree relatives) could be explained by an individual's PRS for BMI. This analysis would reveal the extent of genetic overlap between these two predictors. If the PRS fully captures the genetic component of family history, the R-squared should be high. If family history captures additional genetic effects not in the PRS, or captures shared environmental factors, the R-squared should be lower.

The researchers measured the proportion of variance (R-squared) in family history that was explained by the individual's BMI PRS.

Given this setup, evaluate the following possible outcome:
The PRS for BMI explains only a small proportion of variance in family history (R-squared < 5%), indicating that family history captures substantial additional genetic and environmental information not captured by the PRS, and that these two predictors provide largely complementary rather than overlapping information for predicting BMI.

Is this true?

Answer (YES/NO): YES